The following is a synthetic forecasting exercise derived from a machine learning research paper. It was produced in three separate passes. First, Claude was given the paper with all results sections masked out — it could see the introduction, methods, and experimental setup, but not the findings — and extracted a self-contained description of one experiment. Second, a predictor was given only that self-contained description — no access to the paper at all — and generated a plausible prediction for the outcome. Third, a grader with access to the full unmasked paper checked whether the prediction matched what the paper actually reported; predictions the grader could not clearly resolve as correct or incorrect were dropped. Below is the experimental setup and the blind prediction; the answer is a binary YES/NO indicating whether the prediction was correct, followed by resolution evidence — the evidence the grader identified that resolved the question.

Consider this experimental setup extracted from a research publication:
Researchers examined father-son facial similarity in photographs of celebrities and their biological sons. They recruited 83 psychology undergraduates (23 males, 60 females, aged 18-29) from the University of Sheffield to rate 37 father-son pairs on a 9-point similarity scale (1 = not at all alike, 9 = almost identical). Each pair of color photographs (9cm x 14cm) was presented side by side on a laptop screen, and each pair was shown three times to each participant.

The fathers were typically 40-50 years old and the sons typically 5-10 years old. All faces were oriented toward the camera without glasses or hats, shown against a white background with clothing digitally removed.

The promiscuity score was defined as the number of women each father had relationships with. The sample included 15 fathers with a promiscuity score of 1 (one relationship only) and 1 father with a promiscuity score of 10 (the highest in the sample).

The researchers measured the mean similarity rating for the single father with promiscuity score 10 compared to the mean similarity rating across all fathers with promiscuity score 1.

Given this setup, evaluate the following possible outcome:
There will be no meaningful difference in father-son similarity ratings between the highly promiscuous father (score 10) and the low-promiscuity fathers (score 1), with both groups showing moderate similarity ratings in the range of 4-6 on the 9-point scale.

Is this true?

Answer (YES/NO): NO